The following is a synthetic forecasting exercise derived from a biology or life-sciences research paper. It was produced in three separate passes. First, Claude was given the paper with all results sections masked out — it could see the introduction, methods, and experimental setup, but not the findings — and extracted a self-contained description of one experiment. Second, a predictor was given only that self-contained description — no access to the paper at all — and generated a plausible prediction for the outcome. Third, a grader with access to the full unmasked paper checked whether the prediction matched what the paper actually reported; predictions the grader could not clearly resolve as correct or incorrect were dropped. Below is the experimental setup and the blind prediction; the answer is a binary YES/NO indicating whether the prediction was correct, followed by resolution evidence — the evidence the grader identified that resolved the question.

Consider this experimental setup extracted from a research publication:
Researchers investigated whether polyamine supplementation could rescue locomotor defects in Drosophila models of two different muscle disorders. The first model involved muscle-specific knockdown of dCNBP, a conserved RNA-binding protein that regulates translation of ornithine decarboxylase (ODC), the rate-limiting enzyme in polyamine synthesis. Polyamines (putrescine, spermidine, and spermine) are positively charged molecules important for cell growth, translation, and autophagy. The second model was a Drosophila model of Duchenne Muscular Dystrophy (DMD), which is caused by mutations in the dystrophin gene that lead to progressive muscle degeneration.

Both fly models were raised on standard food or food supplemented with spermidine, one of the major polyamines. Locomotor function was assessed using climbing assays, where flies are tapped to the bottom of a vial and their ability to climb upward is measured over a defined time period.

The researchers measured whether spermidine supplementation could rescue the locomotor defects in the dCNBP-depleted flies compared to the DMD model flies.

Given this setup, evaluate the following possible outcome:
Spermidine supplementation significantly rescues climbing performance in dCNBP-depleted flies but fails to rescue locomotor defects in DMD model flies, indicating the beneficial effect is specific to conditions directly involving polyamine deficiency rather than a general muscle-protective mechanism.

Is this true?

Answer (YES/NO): YES